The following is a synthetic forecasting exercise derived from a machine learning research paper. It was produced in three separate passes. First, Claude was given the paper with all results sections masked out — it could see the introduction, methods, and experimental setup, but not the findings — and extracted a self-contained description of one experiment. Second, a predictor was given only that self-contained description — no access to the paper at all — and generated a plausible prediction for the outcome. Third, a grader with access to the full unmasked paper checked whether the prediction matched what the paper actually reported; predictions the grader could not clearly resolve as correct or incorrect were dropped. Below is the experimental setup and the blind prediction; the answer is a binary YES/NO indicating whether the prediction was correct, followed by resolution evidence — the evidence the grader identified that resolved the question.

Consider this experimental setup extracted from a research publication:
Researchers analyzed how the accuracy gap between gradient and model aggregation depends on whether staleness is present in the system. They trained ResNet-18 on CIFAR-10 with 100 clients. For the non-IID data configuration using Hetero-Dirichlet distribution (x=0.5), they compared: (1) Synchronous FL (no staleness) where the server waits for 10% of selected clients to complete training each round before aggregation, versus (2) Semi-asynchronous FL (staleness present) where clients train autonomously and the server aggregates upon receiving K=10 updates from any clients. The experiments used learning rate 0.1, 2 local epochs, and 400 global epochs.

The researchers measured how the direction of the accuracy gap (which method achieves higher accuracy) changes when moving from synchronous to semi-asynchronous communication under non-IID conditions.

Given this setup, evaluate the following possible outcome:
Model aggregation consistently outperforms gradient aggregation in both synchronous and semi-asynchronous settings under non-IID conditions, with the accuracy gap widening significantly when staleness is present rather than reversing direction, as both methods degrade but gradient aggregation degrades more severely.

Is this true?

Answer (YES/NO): NO